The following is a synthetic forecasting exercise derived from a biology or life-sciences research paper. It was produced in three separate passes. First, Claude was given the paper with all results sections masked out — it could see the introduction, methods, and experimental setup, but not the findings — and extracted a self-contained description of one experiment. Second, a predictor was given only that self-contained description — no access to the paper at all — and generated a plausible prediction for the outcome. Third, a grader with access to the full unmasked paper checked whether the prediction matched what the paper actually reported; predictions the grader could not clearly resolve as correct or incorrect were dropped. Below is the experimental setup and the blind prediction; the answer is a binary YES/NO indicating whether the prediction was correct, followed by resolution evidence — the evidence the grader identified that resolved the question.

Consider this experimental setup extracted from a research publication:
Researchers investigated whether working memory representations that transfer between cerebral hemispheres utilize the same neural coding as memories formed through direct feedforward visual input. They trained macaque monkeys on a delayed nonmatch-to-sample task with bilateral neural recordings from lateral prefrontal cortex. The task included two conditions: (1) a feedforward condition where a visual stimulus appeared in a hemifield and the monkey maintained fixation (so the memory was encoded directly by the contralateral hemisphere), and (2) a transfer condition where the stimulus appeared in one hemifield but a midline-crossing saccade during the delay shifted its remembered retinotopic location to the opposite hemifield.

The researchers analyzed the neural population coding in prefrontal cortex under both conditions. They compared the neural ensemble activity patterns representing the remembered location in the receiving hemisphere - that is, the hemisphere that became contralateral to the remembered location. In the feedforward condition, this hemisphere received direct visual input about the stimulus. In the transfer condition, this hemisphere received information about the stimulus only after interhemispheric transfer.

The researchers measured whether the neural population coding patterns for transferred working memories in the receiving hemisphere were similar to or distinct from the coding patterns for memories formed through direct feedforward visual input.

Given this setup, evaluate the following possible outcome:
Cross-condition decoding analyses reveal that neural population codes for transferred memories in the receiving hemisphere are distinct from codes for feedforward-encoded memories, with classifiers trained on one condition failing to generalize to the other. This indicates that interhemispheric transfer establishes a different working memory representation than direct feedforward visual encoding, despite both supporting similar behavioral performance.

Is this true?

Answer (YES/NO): YES